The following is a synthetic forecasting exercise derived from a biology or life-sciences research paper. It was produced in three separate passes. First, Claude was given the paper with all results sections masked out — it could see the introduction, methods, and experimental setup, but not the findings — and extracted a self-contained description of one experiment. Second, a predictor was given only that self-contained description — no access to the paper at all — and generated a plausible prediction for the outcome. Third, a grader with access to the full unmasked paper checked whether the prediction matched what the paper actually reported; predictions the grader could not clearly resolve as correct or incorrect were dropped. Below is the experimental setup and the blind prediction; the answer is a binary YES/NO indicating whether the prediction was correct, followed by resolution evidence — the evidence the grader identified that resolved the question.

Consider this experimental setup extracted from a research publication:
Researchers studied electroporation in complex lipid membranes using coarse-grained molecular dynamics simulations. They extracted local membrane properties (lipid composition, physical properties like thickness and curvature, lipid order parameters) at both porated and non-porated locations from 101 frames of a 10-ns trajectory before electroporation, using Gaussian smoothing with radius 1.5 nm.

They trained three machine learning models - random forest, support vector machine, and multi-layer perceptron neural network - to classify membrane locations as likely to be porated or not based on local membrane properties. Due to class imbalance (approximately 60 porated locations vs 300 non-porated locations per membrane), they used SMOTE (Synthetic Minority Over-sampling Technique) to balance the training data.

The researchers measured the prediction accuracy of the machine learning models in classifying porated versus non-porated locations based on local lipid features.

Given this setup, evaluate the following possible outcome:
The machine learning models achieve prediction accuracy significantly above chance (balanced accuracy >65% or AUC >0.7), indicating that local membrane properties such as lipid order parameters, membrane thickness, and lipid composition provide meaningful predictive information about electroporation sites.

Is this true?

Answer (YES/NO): NO